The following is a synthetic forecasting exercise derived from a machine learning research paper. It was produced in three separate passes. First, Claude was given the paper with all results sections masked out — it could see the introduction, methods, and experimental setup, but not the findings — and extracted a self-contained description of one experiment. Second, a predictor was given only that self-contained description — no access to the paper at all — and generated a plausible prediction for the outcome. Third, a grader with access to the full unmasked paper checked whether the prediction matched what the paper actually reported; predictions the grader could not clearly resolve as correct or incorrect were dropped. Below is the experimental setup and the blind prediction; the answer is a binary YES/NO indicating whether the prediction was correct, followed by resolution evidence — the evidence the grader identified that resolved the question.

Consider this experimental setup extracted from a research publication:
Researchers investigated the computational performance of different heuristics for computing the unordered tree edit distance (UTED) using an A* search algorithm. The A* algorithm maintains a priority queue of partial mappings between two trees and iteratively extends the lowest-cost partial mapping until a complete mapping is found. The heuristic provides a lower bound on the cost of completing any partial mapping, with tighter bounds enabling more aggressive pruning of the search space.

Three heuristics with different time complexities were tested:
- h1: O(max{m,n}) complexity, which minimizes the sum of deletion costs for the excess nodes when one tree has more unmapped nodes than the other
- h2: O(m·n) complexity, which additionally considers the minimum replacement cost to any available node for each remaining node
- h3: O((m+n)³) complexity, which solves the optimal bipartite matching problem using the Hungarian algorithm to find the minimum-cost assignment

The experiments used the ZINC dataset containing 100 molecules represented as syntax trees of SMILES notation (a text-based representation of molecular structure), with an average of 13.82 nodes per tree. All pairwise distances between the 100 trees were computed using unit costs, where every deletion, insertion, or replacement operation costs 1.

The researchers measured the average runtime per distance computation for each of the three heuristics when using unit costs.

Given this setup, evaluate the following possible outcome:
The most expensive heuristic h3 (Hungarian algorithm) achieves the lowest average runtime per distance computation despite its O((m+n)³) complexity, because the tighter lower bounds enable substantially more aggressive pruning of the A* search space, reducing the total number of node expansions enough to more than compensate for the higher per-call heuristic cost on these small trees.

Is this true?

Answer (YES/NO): YES